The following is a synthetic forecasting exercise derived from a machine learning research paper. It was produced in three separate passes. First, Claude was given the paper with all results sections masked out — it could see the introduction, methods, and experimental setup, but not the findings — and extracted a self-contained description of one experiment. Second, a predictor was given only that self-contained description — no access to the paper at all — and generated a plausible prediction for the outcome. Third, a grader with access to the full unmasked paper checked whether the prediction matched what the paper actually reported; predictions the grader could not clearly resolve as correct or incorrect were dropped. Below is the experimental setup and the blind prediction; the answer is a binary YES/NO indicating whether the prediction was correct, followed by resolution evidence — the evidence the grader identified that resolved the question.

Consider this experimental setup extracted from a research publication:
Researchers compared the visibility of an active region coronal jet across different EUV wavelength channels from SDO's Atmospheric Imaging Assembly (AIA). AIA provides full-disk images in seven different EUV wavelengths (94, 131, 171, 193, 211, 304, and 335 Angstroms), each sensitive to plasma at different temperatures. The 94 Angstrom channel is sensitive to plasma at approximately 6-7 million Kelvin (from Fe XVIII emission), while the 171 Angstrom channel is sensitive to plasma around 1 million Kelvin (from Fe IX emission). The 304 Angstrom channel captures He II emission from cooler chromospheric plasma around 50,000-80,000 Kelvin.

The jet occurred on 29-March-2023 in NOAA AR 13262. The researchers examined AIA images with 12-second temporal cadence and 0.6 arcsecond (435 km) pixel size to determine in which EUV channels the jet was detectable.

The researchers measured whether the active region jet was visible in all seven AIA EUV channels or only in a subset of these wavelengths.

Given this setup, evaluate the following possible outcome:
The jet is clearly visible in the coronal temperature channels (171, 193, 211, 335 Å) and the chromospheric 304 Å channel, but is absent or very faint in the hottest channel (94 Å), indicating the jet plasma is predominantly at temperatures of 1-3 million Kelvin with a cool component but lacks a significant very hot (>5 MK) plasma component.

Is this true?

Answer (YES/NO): NO